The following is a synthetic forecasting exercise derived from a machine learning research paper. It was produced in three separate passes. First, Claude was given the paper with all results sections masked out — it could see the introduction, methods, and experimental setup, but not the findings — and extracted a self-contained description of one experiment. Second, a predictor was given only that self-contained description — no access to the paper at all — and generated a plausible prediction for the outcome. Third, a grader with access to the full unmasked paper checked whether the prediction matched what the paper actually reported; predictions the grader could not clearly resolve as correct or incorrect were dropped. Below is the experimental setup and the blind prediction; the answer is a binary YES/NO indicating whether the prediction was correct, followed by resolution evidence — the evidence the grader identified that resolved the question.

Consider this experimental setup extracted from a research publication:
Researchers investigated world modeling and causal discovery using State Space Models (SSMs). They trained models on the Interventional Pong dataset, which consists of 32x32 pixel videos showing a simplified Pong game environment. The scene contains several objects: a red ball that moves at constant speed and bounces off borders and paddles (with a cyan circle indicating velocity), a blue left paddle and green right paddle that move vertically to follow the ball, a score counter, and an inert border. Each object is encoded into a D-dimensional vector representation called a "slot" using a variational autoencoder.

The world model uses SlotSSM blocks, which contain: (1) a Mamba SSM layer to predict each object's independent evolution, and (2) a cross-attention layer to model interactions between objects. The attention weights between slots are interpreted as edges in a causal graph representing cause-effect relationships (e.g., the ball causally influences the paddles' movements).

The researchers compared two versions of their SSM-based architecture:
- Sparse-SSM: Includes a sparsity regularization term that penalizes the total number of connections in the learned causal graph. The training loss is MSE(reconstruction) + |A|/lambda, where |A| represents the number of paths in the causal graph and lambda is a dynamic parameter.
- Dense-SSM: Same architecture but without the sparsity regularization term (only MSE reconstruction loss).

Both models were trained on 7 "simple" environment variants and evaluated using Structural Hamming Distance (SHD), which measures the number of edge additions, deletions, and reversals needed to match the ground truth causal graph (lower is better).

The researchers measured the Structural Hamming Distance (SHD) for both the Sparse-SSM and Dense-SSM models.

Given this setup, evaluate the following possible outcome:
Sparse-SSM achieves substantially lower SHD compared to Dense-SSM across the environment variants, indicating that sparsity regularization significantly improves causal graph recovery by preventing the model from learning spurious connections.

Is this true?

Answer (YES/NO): YES